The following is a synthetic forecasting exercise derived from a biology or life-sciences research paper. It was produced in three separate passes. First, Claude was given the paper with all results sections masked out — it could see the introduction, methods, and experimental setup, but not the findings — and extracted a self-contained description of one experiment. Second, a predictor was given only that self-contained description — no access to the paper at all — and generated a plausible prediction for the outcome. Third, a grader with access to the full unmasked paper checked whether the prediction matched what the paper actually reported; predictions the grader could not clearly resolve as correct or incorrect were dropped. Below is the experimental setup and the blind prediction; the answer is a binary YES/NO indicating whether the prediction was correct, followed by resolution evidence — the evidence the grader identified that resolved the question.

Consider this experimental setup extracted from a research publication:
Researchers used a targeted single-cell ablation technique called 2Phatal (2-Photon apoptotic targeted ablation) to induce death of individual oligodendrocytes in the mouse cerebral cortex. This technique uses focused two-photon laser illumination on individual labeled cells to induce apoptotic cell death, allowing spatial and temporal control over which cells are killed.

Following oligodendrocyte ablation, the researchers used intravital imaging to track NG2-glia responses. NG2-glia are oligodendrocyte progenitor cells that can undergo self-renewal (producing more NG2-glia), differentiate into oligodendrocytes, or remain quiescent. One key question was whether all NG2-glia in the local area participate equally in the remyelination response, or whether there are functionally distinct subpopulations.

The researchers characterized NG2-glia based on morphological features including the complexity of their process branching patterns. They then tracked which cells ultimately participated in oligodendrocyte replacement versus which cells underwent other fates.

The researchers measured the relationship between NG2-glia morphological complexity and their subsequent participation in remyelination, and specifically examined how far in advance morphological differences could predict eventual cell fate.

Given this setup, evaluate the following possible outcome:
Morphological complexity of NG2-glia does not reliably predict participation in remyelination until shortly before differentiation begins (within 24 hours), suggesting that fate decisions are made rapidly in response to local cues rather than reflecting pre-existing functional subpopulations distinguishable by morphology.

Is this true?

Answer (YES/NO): NO